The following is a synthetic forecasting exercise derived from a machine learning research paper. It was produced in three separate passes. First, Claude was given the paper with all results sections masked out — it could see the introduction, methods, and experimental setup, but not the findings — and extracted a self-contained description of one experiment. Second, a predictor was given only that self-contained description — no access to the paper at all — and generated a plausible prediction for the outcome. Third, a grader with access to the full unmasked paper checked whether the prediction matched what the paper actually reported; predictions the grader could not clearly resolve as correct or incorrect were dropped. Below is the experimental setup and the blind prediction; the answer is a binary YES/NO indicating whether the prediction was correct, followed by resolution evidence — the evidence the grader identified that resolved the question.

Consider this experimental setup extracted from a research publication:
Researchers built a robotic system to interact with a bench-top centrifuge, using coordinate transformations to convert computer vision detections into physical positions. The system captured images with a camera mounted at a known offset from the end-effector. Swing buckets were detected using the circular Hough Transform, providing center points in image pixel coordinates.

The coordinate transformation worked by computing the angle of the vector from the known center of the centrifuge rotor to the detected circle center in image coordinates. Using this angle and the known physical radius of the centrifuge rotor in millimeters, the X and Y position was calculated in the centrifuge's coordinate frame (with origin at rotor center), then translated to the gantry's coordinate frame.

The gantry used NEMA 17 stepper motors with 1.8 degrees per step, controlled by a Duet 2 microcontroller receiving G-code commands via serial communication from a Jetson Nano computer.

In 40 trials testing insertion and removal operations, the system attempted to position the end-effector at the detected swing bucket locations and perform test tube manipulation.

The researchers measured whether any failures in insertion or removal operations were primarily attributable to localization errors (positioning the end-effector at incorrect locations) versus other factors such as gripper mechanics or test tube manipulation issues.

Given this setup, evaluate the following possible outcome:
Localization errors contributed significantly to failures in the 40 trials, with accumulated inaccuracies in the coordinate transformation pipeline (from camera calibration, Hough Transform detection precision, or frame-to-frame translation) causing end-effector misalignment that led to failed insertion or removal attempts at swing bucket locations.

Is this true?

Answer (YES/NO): YES